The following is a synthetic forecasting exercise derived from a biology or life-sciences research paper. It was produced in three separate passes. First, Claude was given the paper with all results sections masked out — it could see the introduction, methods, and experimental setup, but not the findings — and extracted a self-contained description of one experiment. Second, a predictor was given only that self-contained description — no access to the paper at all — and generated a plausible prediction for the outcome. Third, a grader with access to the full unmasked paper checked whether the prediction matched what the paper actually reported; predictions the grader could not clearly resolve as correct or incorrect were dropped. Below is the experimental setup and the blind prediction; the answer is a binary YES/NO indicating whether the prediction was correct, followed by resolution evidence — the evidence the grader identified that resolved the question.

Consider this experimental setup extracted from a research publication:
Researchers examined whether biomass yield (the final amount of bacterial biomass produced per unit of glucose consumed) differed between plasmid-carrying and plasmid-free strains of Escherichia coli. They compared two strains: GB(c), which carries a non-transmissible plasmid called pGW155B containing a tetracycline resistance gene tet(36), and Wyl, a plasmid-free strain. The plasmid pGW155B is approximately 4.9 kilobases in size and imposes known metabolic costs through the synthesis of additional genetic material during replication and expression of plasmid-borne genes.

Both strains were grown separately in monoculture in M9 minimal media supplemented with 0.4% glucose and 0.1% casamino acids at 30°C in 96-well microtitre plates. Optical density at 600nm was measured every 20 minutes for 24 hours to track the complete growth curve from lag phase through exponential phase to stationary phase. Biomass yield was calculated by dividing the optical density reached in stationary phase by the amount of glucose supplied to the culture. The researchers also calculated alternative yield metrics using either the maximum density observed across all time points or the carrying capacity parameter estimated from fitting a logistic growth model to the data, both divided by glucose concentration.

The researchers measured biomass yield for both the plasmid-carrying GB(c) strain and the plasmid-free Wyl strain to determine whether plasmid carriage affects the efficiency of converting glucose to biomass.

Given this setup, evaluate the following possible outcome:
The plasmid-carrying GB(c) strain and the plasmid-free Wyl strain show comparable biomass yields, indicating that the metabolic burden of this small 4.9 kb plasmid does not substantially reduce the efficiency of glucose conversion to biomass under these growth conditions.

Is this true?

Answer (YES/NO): NO